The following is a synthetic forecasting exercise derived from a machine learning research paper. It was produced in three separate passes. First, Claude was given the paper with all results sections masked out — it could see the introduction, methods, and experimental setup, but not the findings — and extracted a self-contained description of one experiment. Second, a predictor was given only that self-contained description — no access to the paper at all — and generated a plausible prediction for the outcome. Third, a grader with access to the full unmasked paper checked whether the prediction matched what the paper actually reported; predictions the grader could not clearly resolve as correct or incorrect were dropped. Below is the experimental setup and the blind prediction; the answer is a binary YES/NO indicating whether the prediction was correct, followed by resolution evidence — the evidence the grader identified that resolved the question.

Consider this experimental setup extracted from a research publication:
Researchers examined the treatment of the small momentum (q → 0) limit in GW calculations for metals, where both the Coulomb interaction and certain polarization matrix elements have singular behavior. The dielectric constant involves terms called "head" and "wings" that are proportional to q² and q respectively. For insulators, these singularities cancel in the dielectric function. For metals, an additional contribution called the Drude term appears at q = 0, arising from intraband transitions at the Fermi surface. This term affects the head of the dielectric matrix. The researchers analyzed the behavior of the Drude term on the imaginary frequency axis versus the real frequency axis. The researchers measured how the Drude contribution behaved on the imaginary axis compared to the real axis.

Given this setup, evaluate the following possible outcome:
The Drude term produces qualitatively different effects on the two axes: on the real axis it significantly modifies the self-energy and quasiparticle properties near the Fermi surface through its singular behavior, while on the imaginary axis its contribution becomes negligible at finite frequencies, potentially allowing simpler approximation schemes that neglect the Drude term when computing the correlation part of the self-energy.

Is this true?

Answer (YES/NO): NO